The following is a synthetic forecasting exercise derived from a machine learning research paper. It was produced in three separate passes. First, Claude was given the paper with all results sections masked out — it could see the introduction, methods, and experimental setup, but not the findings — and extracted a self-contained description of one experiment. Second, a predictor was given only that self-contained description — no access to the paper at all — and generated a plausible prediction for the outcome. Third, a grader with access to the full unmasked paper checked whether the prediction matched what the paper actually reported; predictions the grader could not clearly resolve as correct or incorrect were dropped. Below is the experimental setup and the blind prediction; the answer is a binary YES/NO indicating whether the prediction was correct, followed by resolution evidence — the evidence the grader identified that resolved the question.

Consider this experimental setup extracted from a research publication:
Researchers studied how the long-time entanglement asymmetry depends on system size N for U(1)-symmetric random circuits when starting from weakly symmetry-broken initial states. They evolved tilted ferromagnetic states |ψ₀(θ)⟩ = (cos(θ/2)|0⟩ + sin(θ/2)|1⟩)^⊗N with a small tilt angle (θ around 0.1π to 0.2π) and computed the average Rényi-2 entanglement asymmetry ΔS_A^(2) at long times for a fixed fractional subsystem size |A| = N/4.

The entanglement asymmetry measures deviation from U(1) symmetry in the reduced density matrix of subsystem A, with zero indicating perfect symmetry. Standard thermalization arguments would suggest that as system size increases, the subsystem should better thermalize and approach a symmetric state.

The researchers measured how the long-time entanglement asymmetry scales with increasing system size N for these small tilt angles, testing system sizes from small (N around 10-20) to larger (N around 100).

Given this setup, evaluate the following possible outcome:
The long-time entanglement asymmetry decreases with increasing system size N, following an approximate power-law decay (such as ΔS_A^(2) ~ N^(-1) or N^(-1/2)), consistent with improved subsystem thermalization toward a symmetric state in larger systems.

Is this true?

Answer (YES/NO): NO